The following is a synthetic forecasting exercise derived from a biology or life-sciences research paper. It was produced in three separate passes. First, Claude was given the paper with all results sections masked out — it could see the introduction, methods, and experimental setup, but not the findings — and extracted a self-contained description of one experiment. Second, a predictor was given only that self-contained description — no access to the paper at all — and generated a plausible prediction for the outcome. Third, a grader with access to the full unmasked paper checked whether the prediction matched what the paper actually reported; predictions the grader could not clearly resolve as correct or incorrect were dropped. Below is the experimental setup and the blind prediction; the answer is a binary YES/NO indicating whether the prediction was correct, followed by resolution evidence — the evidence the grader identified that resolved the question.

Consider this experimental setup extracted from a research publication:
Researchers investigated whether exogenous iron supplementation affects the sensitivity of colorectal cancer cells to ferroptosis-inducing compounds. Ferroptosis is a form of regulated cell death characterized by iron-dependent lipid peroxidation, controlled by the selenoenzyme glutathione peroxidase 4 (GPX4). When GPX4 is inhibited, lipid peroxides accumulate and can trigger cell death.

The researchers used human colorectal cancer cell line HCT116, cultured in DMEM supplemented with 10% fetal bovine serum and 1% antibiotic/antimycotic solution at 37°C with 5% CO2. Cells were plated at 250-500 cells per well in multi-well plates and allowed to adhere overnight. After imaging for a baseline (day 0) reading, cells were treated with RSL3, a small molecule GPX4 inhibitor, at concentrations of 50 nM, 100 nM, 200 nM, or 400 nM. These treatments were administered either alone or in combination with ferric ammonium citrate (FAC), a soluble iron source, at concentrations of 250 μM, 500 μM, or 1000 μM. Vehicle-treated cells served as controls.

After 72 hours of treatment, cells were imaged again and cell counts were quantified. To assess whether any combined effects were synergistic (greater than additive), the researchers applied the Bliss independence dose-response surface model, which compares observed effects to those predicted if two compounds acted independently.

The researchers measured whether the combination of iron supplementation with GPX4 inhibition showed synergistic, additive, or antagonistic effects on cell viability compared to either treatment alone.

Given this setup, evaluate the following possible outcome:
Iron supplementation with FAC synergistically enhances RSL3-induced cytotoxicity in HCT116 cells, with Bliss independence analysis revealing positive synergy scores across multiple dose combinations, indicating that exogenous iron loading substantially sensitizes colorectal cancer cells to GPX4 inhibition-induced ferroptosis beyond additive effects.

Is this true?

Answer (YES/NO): YES